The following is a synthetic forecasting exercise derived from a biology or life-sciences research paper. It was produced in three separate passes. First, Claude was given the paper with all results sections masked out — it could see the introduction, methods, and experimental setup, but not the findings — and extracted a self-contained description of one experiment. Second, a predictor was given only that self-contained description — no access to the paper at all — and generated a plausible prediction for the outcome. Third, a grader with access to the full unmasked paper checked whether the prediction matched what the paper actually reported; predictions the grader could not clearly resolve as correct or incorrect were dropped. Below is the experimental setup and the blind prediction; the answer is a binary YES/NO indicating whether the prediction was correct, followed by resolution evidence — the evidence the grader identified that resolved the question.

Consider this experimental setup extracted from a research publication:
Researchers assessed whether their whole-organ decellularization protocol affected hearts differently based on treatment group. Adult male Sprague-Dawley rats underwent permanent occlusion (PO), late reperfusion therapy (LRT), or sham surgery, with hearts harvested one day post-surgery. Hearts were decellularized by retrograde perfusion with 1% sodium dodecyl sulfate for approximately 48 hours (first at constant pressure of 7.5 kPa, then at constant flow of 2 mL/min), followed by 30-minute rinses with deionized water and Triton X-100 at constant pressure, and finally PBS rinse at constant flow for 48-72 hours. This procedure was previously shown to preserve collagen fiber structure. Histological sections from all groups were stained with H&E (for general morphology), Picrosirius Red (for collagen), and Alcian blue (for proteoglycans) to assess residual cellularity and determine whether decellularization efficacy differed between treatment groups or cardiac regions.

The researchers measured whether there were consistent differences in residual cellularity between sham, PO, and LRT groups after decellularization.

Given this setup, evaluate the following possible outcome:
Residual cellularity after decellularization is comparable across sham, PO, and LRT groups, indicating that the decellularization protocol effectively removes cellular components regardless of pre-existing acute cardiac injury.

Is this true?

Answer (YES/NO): YES